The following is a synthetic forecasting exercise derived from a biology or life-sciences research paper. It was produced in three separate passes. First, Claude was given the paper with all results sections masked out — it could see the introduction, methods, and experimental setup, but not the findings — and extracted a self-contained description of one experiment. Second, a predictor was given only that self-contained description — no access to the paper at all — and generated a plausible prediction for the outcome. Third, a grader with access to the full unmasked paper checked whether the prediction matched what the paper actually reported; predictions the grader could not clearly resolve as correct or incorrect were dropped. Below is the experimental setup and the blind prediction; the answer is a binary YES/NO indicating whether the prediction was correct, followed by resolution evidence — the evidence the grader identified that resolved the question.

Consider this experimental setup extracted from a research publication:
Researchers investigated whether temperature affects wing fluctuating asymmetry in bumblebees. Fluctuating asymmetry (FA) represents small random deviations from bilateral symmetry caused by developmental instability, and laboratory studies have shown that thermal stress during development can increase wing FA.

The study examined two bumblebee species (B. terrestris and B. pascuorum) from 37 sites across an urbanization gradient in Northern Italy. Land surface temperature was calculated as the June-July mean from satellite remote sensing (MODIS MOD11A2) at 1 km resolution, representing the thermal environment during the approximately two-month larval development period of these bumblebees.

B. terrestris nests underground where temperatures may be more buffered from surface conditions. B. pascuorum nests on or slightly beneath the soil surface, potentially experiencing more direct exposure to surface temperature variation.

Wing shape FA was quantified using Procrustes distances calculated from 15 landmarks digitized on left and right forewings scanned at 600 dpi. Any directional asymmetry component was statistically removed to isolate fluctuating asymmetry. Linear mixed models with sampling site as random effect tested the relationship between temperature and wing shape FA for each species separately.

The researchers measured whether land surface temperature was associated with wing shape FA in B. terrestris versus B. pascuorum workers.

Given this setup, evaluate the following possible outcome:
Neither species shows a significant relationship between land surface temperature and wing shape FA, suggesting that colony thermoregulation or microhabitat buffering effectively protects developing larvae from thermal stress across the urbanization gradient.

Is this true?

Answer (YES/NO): YES